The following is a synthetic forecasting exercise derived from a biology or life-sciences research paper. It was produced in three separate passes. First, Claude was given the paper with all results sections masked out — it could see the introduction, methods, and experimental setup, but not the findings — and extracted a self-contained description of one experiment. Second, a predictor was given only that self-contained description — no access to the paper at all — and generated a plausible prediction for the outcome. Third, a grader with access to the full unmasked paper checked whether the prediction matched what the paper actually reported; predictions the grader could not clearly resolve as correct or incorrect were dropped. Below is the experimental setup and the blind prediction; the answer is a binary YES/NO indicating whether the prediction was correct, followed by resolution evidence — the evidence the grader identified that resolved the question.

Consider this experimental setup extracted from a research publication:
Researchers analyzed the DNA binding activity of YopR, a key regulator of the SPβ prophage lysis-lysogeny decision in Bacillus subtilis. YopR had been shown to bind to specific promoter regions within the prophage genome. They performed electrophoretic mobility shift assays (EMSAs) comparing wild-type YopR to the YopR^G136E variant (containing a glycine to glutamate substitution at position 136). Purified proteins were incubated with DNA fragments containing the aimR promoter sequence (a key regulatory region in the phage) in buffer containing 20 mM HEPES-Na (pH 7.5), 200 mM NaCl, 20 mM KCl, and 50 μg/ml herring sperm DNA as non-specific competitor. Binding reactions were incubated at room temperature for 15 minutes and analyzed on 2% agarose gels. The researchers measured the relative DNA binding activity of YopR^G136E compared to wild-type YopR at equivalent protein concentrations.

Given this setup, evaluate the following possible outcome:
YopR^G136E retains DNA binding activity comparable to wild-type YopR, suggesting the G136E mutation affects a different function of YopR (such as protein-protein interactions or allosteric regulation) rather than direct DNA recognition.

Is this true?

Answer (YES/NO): NO